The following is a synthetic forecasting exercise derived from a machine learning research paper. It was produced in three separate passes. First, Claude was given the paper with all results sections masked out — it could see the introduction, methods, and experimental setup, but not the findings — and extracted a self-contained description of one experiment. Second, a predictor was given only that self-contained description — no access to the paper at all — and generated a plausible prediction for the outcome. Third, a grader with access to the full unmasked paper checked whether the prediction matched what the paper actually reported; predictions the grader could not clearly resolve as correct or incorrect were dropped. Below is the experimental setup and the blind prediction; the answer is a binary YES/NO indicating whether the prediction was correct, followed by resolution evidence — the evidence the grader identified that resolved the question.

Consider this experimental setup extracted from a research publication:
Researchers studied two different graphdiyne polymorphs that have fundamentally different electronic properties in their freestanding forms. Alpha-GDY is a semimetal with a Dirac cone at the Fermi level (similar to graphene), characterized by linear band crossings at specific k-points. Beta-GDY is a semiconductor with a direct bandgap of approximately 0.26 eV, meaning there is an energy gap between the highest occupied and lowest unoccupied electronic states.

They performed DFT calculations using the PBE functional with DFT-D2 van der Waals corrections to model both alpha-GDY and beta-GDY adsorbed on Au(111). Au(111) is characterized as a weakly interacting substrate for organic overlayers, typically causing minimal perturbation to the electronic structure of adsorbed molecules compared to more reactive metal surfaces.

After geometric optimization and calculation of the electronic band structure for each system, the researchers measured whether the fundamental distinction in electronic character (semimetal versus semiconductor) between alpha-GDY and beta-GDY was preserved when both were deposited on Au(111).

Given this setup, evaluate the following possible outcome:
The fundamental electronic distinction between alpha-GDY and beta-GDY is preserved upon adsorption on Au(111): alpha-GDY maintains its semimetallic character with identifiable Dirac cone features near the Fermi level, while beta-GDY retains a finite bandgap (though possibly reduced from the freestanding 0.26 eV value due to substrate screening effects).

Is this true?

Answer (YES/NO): NO